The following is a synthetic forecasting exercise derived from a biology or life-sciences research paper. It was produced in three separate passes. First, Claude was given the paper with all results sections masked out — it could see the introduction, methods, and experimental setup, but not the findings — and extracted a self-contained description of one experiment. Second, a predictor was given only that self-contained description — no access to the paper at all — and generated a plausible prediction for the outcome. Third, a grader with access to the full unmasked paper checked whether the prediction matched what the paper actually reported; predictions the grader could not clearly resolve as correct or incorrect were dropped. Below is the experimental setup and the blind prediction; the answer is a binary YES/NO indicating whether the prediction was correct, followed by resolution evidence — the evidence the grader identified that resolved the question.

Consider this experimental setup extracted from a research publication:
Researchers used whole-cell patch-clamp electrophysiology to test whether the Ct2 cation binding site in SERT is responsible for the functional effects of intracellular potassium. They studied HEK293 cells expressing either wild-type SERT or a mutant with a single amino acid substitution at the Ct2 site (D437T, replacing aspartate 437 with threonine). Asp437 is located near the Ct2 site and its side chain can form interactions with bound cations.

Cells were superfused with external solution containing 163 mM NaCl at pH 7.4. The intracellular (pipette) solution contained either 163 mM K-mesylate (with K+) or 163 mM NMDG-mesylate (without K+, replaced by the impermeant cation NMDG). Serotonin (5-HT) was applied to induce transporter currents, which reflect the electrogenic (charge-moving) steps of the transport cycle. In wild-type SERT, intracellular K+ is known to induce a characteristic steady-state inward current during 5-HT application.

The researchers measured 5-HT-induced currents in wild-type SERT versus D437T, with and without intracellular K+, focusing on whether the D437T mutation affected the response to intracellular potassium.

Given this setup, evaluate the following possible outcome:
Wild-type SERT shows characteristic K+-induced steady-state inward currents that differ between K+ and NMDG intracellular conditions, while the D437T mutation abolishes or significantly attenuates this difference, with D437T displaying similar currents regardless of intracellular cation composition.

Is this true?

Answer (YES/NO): YES